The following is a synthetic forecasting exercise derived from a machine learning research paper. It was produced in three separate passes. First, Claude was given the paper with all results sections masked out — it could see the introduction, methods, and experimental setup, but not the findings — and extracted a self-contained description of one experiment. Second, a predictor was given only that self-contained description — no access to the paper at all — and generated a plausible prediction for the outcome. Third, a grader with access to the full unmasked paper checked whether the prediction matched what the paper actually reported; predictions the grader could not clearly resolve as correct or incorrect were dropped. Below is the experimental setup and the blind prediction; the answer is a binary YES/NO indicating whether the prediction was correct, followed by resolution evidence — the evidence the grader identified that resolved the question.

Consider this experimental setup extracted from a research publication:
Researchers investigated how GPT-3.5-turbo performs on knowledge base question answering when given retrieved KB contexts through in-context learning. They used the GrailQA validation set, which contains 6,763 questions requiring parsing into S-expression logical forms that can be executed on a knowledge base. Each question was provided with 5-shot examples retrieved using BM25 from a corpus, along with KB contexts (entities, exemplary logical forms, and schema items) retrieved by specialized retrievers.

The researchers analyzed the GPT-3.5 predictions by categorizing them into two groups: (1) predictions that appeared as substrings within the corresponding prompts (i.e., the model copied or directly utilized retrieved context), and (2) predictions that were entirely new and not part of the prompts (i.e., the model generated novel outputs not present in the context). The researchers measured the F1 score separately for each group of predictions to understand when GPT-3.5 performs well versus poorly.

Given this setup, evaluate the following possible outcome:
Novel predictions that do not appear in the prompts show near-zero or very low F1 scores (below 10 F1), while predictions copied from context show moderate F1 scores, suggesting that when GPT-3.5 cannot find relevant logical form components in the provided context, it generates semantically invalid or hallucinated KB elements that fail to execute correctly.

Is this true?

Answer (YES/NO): NO